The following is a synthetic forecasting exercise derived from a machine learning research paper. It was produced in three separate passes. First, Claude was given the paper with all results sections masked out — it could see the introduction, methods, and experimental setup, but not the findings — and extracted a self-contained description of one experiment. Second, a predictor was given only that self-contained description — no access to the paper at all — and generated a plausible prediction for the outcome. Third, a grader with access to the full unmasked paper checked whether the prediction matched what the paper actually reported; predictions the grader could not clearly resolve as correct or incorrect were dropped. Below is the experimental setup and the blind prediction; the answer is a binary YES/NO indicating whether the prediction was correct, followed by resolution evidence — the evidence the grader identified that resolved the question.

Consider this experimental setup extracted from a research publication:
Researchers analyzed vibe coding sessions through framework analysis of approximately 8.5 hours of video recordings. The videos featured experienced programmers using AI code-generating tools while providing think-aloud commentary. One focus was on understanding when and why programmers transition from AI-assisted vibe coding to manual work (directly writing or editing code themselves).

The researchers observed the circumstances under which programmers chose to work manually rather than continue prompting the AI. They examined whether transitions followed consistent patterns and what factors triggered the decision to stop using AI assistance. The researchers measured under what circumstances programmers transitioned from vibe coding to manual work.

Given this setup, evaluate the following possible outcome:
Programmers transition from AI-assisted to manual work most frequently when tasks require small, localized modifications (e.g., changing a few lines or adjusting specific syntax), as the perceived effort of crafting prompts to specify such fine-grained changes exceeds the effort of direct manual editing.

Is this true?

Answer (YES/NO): NO